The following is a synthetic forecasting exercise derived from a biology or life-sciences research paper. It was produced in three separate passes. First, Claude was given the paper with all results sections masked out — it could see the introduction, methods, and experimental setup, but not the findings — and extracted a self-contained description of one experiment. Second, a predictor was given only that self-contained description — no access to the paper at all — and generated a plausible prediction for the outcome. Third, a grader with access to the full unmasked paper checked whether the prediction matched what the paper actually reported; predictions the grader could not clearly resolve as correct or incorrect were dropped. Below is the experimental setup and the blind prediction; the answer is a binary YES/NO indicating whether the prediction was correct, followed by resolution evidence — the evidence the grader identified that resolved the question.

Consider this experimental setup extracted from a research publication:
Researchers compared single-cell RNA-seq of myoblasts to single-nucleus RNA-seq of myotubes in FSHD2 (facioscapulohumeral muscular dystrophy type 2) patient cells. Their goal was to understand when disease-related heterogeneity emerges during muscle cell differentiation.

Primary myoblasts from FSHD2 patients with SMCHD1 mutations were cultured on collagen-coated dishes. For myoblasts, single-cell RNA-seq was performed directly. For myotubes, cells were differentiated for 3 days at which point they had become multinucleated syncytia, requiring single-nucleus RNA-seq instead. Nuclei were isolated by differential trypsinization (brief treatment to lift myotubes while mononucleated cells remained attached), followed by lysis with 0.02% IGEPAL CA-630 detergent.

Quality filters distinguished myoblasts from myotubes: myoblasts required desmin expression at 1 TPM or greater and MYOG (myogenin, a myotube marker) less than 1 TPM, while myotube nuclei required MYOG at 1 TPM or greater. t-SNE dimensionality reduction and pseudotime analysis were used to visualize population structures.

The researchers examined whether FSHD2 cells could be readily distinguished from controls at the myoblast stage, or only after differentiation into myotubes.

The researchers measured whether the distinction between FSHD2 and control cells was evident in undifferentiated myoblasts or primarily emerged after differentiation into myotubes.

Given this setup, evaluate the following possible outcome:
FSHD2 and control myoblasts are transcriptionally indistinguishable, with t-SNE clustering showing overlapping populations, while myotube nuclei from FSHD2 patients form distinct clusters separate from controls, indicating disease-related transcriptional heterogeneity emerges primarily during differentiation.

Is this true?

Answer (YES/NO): YES